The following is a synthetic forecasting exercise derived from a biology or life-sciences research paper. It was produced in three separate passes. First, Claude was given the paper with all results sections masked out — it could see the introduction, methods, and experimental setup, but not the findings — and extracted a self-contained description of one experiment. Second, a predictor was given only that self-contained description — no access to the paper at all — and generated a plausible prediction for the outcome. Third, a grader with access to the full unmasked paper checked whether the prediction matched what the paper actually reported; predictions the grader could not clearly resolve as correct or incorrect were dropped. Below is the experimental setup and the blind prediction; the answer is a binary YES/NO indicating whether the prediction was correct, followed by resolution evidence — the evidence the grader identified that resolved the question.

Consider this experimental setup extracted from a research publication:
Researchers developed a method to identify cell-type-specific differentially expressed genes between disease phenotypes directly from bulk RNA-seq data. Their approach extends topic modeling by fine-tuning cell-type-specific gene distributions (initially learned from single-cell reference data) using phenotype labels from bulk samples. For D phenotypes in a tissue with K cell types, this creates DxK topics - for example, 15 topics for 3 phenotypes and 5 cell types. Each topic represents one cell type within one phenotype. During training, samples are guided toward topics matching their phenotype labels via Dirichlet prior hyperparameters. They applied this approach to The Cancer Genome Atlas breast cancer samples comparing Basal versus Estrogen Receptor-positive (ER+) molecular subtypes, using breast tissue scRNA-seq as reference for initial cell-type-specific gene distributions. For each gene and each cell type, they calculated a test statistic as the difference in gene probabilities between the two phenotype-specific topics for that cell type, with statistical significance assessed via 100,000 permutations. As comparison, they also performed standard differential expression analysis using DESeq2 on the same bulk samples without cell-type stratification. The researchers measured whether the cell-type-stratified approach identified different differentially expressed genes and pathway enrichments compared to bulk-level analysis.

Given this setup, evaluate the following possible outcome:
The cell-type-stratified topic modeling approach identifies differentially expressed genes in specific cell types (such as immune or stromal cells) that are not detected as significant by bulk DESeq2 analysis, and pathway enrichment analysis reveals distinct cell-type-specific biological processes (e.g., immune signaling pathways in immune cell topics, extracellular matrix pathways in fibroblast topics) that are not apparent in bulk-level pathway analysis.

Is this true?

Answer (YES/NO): NO